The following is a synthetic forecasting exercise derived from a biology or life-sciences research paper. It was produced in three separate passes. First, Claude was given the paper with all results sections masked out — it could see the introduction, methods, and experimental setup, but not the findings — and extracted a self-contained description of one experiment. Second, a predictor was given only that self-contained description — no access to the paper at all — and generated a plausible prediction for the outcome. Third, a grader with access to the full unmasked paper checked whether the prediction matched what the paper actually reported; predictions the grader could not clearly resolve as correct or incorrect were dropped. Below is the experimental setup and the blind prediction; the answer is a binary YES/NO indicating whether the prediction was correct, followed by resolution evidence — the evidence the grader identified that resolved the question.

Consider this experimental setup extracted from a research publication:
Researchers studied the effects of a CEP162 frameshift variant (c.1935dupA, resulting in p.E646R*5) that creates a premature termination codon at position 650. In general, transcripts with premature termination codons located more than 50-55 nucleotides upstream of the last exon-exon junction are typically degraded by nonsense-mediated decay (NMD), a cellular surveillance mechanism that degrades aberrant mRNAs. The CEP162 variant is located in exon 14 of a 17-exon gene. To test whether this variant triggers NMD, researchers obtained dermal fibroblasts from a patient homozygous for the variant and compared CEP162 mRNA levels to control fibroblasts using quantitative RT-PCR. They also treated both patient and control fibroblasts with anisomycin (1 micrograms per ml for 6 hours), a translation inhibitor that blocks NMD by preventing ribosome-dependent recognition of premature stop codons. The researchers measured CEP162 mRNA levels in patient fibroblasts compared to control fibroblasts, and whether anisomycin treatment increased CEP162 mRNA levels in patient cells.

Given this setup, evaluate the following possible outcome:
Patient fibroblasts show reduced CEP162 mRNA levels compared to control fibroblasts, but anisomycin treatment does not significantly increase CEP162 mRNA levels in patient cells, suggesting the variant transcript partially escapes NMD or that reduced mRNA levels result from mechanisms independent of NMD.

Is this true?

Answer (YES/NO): NO